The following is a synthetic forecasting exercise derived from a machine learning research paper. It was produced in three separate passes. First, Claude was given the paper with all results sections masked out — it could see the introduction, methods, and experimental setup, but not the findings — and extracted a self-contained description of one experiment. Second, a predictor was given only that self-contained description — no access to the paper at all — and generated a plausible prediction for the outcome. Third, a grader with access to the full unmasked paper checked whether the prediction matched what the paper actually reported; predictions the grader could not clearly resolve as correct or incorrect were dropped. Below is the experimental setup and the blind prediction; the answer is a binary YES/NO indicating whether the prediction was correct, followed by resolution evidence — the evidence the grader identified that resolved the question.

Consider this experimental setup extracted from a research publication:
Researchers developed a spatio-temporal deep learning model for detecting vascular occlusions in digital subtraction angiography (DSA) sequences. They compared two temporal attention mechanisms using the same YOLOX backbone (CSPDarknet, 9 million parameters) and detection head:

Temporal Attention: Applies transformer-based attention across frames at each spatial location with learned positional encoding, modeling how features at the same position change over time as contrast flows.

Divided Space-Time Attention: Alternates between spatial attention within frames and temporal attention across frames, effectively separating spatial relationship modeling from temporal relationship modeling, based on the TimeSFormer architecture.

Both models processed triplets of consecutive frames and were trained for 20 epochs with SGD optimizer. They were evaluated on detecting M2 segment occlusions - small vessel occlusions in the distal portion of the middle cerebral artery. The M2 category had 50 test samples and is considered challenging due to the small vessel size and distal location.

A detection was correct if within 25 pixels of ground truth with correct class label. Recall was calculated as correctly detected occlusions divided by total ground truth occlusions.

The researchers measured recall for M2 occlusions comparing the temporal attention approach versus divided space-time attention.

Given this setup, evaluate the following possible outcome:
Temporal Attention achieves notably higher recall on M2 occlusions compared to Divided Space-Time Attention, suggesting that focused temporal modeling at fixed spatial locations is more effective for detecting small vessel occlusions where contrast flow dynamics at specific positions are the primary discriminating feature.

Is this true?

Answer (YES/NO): NO